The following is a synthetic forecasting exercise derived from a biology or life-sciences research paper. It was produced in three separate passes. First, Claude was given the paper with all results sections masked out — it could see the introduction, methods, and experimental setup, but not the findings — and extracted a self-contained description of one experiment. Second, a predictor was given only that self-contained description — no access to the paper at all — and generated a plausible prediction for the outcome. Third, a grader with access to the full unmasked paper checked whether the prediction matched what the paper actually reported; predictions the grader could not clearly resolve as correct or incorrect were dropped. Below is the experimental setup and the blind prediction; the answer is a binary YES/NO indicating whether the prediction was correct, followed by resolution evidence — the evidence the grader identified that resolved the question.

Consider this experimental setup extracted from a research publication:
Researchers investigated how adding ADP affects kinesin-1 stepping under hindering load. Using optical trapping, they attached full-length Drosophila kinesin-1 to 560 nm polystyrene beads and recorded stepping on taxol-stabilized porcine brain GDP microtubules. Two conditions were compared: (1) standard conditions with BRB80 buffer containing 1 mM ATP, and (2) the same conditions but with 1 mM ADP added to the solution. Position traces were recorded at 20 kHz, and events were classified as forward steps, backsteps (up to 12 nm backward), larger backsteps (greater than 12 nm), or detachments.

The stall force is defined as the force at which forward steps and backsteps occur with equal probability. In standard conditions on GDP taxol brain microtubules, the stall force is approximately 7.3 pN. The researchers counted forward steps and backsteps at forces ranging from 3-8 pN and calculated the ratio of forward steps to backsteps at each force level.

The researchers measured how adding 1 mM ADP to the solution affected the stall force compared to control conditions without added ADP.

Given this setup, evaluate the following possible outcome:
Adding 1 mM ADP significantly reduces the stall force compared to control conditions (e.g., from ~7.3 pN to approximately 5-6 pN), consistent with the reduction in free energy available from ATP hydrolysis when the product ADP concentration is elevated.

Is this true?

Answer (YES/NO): YES